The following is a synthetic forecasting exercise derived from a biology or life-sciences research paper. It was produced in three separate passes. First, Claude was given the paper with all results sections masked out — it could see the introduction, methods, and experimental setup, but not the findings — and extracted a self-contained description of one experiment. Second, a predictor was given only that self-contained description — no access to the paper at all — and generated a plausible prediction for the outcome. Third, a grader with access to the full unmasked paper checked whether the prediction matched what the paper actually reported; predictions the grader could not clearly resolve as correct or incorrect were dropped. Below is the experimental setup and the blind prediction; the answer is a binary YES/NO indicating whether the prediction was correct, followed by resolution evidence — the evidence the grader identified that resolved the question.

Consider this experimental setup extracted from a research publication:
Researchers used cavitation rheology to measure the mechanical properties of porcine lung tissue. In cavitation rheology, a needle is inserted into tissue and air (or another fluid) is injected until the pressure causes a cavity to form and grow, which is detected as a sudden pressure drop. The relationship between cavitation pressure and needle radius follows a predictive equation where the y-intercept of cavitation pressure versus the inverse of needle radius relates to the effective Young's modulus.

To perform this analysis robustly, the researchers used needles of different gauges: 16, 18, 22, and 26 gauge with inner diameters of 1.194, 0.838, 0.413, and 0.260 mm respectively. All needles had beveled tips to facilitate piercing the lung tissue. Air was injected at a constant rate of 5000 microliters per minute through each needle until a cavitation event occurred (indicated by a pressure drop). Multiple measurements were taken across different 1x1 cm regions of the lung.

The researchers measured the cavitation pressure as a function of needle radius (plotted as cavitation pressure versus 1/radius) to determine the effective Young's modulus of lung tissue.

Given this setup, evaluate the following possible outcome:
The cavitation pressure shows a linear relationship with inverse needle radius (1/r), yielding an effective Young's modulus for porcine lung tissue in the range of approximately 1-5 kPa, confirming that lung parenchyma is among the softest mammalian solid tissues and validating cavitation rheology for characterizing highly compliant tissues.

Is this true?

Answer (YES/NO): NO